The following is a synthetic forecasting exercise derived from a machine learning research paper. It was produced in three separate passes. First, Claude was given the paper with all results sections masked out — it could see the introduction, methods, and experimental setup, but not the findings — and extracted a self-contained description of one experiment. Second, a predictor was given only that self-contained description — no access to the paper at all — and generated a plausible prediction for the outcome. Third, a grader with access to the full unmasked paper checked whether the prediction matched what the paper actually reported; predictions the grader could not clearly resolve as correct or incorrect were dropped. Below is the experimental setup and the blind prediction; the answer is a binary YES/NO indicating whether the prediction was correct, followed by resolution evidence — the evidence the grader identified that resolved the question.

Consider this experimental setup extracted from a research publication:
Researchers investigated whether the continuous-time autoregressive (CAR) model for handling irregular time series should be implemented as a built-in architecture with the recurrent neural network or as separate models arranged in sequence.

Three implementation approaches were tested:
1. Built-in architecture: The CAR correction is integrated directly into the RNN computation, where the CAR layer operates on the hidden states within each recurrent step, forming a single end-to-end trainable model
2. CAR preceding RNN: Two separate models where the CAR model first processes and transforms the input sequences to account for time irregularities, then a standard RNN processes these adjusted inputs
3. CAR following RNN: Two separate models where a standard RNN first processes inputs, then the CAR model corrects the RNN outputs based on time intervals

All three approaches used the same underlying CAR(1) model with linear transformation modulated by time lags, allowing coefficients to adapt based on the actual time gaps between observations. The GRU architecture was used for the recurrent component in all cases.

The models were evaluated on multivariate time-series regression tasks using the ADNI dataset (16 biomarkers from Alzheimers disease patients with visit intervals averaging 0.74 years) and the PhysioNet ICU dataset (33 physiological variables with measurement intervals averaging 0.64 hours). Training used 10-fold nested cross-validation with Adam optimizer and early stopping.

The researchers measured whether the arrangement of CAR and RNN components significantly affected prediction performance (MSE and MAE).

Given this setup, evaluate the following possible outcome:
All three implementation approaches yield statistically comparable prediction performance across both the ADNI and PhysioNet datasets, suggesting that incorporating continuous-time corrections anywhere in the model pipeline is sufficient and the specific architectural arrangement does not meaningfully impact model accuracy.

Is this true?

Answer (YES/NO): YES